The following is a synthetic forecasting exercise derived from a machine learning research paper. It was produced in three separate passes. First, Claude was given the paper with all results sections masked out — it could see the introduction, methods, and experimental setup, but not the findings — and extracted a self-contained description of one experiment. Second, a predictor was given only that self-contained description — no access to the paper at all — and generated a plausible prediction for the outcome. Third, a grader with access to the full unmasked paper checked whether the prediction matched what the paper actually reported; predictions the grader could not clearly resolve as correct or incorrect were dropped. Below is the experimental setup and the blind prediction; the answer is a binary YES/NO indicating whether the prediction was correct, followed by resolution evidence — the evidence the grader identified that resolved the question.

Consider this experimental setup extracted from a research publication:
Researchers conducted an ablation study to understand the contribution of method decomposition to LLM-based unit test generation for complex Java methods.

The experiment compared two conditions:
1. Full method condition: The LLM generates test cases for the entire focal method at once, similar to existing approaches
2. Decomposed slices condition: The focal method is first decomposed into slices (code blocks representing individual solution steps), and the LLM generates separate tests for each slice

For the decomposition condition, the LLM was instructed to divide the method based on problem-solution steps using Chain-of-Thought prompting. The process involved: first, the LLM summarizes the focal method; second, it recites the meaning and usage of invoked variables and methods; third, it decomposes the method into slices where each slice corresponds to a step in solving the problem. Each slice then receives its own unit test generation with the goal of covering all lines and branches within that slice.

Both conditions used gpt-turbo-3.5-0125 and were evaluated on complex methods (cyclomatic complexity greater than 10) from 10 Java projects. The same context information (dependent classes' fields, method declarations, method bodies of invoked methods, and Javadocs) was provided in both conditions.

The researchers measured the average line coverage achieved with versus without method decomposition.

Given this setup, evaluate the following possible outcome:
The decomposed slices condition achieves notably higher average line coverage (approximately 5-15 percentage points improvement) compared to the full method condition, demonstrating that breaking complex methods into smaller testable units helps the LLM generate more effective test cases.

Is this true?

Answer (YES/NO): NO